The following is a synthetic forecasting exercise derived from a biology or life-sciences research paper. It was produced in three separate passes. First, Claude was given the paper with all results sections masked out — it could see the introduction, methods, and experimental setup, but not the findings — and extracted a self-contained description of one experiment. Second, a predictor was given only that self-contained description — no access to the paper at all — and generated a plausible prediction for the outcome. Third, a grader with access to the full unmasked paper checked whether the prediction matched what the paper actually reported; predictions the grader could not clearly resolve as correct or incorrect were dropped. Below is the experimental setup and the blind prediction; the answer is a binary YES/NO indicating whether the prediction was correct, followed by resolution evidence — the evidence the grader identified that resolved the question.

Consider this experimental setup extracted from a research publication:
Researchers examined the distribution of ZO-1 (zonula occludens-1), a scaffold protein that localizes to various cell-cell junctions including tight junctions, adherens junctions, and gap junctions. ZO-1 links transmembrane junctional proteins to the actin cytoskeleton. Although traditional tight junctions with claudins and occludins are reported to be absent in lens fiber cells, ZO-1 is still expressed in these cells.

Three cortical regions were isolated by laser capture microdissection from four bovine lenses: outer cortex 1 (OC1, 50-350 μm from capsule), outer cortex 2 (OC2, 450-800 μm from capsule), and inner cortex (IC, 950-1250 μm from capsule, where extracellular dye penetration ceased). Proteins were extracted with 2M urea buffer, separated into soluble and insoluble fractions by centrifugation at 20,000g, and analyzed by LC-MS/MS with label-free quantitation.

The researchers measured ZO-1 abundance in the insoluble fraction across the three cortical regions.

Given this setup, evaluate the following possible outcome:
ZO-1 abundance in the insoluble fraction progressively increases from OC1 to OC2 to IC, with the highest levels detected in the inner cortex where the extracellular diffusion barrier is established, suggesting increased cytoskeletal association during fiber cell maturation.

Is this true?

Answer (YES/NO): NO